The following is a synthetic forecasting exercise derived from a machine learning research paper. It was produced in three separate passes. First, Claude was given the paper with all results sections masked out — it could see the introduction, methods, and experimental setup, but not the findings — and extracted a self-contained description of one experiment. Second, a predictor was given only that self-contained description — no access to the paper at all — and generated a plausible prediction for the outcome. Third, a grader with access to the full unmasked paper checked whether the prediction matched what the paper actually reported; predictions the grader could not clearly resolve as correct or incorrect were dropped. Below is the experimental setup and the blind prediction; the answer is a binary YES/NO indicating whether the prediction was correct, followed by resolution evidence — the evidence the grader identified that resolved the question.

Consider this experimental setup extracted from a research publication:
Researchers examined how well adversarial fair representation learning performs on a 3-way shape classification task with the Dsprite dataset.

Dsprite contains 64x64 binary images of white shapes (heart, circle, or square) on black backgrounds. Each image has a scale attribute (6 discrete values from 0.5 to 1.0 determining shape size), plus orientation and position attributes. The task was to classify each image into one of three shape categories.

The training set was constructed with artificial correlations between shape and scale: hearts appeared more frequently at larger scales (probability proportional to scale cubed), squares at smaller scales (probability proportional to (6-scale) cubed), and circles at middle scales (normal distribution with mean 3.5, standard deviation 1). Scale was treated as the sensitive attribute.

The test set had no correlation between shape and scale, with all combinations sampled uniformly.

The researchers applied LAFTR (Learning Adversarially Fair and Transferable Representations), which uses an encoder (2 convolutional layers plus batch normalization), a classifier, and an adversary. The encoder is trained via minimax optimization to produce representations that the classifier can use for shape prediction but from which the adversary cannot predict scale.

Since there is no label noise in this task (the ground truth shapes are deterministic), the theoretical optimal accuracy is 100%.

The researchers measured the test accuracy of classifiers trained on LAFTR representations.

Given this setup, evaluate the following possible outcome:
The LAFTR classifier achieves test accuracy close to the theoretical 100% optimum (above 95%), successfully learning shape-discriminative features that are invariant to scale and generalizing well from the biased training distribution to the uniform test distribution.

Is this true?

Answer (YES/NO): YES